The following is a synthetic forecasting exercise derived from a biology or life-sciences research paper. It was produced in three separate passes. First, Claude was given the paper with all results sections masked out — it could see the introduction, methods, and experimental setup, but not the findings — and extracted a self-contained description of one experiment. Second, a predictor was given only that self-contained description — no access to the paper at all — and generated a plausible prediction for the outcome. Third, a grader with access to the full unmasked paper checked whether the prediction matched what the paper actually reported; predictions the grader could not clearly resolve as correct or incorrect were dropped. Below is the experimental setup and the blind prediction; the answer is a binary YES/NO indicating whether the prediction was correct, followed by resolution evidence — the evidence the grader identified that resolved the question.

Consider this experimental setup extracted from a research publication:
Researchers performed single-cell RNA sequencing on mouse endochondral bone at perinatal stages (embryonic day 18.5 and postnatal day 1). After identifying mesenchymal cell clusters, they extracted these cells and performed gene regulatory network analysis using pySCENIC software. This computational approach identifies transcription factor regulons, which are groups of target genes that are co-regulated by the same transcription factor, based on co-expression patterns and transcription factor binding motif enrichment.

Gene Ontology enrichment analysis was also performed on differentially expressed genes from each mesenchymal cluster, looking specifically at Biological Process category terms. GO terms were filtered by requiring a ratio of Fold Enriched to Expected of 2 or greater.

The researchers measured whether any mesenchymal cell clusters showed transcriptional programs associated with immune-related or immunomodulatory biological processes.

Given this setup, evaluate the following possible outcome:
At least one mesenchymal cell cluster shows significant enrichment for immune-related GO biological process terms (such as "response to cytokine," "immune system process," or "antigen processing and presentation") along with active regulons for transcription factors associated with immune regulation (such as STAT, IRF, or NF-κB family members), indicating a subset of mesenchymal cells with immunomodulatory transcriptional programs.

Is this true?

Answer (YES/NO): YES